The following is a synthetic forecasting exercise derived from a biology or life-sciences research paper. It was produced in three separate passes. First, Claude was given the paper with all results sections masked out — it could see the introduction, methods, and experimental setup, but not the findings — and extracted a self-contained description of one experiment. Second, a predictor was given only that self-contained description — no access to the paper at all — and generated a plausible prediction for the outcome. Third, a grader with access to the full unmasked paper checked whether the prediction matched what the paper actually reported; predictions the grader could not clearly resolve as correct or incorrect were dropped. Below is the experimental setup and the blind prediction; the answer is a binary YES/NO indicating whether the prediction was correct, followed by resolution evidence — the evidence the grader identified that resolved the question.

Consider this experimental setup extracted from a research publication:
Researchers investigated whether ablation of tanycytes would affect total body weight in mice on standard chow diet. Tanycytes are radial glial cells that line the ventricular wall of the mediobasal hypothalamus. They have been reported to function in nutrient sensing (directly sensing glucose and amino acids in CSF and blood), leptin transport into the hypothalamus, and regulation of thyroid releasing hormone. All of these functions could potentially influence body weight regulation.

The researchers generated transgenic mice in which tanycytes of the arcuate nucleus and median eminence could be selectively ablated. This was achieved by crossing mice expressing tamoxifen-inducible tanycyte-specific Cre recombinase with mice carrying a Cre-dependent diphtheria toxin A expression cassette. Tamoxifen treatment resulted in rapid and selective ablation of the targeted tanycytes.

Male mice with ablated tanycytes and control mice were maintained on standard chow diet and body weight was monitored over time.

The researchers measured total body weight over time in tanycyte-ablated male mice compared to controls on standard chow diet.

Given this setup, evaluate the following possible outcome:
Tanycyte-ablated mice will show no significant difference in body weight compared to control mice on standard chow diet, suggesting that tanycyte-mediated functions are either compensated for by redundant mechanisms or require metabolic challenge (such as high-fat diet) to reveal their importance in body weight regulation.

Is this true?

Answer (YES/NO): YES